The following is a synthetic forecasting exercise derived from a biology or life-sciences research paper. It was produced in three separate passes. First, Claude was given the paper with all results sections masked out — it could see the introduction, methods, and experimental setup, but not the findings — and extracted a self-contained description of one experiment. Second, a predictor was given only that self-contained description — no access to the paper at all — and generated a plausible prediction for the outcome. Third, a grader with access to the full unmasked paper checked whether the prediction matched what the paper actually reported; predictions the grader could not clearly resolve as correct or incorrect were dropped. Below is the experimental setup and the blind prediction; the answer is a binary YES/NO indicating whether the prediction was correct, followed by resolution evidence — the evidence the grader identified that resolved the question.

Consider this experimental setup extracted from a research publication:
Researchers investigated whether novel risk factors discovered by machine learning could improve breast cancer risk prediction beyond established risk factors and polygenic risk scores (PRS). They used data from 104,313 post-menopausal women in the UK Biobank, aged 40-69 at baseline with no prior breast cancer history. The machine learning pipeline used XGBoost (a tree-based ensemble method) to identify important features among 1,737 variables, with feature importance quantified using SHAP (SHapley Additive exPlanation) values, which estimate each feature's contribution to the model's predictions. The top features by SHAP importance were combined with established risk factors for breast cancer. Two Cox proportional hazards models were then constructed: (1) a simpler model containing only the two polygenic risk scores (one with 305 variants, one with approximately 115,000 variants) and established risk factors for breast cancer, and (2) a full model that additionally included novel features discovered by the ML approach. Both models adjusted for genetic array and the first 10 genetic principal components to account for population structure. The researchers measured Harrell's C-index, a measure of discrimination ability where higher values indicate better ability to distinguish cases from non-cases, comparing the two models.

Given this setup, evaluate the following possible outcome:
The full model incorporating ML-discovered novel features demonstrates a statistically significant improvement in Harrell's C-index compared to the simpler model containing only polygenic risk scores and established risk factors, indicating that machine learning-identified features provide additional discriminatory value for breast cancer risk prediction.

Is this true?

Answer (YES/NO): NO